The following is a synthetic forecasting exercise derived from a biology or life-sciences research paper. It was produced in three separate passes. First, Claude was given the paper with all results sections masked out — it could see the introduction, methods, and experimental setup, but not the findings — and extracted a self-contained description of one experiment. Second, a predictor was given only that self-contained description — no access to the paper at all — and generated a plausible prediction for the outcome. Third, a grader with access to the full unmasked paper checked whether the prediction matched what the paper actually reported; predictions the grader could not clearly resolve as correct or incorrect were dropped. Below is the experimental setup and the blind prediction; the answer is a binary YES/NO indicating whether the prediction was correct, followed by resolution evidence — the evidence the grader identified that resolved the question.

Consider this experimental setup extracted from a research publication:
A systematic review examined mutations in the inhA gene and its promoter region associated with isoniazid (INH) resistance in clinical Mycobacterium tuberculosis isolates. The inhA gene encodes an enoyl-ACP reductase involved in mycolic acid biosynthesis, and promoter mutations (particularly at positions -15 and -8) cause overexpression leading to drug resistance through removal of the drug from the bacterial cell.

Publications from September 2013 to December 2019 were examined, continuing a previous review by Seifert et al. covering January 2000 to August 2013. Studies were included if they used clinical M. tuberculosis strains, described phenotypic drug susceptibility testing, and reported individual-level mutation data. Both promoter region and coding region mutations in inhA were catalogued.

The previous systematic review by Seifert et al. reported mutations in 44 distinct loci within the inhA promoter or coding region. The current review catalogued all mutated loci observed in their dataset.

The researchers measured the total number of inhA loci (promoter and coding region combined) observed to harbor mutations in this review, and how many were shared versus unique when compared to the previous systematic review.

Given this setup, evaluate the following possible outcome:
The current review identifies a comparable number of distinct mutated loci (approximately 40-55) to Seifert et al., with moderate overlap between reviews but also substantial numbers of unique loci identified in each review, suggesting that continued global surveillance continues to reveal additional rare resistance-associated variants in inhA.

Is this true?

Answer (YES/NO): NO